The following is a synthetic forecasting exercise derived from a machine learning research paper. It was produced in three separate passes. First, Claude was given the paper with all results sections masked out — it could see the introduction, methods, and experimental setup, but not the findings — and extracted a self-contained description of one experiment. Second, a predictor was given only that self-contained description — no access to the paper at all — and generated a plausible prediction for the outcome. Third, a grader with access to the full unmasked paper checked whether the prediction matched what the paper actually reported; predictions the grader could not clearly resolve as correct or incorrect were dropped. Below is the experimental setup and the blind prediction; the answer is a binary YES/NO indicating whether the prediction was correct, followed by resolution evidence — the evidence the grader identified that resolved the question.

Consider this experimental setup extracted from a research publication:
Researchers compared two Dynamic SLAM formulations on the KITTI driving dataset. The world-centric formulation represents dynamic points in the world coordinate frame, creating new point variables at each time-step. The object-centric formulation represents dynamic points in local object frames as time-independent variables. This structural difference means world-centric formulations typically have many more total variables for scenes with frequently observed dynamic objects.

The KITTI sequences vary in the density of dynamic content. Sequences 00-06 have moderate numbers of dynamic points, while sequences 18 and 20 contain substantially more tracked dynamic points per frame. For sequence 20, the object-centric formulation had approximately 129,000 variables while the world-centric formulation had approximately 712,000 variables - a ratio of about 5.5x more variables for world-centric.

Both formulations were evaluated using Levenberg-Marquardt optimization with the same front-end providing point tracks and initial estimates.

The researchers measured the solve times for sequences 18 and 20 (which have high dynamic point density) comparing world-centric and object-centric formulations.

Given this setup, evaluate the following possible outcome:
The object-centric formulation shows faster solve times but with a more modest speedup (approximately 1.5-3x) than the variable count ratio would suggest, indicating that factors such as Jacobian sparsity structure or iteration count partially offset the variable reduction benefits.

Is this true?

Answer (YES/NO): NO